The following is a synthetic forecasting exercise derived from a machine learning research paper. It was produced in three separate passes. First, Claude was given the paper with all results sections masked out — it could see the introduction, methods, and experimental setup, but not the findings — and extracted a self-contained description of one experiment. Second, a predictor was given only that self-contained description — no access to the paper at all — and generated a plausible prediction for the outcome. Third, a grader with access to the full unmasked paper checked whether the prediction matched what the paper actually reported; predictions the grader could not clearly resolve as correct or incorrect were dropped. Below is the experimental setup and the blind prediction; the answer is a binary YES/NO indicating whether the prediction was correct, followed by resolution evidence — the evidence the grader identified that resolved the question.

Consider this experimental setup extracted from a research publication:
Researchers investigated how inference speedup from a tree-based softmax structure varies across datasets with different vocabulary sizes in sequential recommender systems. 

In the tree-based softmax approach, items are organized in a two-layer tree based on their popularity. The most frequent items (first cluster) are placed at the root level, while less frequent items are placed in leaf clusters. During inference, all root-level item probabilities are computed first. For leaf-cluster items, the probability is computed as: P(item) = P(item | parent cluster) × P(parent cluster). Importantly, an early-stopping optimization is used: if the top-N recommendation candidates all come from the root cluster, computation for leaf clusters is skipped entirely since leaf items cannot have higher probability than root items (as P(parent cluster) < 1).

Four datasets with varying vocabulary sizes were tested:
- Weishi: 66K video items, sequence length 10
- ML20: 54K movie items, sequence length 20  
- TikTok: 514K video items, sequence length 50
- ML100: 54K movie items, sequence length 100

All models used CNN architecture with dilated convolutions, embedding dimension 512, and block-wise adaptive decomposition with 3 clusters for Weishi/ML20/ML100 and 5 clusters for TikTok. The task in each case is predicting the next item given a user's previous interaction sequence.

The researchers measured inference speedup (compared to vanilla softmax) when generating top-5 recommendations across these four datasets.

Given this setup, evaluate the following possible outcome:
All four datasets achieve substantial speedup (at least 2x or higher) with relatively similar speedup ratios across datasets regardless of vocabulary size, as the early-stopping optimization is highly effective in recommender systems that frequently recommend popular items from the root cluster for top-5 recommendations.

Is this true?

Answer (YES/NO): NO